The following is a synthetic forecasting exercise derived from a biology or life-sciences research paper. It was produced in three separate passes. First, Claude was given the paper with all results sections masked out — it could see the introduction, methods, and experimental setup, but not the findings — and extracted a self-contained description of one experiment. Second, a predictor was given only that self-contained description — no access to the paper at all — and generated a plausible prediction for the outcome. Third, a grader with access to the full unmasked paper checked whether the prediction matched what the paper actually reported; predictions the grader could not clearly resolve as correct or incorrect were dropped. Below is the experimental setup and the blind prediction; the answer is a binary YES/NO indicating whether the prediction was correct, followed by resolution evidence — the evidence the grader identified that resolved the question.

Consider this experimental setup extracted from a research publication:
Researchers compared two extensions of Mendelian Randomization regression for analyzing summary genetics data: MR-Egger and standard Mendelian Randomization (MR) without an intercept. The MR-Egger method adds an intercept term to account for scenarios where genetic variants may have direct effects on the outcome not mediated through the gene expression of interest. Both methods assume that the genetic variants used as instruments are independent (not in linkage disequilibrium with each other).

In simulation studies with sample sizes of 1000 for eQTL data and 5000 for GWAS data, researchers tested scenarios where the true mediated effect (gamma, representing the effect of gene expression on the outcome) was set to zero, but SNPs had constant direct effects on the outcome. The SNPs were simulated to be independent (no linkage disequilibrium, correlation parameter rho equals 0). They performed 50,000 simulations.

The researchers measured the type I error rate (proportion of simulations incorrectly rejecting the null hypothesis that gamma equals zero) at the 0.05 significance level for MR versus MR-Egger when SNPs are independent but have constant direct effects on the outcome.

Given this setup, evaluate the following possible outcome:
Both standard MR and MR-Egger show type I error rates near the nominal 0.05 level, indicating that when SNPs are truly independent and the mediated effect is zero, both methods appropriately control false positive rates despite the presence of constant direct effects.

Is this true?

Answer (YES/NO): NO